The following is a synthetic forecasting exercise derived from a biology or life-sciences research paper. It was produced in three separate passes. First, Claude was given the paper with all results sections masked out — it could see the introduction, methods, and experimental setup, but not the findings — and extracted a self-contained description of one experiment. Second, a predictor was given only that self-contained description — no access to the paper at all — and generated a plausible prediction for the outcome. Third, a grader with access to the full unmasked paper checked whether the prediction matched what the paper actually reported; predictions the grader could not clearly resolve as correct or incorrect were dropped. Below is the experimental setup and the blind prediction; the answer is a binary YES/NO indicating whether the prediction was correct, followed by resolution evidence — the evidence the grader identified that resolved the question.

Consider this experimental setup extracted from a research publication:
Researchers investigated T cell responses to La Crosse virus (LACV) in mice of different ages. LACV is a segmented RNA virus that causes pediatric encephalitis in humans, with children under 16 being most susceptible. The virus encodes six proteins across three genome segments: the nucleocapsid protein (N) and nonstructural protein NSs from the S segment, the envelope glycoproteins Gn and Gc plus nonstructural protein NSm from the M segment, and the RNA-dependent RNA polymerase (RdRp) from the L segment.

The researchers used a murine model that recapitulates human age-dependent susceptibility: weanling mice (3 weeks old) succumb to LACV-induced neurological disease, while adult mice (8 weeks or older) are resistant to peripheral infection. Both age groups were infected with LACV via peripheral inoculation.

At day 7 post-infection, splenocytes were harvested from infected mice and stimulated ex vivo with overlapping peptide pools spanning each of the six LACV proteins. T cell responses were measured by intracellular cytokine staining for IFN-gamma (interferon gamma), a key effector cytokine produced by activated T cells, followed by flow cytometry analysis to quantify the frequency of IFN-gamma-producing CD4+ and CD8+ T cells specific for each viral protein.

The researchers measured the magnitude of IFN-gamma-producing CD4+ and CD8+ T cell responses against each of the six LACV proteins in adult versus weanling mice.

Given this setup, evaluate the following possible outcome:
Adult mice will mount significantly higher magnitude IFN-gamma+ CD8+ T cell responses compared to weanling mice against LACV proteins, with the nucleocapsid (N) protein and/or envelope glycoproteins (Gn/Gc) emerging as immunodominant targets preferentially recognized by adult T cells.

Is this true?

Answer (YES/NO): YES